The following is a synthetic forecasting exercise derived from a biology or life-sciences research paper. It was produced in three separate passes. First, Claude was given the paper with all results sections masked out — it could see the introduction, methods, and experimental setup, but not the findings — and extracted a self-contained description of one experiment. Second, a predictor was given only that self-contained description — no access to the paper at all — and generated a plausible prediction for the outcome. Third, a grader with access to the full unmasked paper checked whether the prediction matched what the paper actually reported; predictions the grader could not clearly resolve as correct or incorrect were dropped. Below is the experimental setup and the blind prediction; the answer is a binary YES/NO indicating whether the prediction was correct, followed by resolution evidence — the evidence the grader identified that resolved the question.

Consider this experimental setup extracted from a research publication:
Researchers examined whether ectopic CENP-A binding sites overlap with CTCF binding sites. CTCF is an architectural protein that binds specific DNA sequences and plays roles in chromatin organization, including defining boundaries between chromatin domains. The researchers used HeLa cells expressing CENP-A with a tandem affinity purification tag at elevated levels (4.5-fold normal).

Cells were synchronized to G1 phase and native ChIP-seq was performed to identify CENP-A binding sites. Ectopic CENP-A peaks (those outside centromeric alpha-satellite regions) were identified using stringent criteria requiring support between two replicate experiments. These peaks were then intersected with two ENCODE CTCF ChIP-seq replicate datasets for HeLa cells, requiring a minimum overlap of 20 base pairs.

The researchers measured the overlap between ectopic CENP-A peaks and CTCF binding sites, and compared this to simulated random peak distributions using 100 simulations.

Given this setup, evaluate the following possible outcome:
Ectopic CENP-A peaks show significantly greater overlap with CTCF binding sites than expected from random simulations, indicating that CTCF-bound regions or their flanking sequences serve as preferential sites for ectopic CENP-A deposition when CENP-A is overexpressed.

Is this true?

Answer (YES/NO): YES